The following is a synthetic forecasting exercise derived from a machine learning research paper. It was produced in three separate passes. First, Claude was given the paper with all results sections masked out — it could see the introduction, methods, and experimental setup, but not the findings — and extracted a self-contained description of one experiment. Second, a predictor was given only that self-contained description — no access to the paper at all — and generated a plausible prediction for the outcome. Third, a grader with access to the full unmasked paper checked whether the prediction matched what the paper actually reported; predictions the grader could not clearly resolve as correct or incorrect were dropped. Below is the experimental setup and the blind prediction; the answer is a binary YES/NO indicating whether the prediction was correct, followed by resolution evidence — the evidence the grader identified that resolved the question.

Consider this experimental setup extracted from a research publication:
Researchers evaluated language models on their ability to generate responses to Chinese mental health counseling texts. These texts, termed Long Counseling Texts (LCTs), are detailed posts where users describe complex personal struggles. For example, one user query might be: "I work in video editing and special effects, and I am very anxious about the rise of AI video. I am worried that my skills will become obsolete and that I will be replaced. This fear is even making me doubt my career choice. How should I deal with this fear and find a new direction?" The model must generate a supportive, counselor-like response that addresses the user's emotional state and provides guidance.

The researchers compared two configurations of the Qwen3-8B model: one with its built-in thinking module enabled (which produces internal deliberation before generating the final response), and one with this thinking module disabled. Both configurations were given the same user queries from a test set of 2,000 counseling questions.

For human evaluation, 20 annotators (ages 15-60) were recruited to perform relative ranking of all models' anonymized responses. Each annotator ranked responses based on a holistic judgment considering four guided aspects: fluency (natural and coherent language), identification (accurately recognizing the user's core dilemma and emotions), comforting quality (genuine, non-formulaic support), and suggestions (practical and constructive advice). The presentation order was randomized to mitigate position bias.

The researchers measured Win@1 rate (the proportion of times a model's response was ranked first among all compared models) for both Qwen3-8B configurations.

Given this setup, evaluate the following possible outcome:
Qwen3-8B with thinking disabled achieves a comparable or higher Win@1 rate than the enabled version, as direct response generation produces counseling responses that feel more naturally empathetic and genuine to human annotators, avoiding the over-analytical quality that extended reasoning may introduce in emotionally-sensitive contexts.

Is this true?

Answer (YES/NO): YES